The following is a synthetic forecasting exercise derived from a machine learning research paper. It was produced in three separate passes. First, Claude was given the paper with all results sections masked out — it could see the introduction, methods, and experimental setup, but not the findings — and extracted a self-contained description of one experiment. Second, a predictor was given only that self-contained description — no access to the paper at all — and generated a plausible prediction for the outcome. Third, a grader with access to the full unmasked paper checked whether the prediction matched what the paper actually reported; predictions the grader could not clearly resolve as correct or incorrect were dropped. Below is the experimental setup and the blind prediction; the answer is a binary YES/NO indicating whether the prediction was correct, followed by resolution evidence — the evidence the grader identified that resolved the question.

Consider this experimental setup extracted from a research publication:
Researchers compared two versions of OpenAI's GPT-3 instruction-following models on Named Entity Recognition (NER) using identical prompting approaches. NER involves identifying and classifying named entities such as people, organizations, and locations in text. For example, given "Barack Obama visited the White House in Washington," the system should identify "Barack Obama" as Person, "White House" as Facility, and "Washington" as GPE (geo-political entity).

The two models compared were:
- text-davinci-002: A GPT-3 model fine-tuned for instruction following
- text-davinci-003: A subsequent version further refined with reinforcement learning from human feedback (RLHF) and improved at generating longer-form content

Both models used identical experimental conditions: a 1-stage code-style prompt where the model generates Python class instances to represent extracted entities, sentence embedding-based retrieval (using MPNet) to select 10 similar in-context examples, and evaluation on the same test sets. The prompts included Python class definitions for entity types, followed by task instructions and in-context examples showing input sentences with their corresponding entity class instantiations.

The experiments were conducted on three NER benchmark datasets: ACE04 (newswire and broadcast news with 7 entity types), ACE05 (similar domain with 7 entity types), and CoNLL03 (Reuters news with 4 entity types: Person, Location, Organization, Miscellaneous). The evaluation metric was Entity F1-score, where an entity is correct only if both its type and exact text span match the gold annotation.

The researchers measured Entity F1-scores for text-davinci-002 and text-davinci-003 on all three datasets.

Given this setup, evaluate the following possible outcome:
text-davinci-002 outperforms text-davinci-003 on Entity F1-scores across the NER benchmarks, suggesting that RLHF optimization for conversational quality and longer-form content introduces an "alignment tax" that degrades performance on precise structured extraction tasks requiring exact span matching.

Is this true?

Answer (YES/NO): NO